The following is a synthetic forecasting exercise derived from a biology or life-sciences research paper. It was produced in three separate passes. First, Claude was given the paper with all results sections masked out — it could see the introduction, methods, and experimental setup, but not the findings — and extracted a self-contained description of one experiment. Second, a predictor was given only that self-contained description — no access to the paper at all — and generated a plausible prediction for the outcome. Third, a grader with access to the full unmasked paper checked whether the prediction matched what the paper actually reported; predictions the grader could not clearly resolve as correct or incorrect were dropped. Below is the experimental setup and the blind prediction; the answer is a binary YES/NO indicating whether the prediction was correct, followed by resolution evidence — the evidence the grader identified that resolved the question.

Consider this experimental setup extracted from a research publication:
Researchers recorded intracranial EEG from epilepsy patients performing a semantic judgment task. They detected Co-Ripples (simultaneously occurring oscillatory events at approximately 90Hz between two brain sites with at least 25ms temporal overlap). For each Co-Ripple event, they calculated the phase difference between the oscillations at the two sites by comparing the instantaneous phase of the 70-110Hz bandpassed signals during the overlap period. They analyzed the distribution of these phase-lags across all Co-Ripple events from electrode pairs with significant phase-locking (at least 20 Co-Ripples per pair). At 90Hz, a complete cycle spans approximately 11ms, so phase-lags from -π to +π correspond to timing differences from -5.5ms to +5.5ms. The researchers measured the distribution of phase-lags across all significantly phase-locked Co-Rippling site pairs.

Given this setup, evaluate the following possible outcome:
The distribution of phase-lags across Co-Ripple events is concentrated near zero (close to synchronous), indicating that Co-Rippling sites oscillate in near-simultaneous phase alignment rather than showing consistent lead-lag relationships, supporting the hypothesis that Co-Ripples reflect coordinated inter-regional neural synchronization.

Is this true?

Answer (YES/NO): YES